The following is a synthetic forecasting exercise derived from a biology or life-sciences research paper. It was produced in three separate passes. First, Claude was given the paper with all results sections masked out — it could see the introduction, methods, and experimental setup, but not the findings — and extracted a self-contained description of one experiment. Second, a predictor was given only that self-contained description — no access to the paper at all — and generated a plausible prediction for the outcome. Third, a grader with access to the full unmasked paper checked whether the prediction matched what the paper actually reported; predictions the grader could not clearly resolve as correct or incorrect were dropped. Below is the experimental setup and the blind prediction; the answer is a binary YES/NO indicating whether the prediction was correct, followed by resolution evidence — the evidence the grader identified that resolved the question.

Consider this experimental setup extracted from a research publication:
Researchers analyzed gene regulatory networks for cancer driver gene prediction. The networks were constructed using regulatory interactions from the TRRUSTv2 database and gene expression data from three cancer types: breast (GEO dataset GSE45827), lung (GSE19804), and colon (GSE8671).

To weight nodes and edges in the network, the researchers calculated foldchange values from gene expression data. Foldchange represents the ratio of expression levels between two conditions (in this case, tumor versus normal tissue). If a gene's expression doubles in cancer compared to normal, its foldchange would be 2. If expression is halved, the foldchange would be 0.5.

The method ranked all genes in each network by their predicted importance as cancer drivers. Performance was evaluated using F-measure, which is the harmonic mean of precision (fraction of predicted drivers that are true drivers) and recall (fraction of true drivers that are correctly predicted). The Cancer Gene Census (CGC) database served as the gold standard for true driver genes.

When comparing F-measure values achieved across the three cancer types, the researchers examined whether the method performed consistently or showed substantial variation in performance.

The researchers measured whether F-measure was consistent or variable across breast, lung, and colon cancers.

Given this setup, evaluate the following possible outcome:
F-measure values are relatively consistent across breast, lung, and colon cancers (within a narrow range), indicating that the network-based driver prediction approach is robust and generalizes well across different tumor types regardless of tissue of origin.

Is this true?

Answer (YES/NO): YES